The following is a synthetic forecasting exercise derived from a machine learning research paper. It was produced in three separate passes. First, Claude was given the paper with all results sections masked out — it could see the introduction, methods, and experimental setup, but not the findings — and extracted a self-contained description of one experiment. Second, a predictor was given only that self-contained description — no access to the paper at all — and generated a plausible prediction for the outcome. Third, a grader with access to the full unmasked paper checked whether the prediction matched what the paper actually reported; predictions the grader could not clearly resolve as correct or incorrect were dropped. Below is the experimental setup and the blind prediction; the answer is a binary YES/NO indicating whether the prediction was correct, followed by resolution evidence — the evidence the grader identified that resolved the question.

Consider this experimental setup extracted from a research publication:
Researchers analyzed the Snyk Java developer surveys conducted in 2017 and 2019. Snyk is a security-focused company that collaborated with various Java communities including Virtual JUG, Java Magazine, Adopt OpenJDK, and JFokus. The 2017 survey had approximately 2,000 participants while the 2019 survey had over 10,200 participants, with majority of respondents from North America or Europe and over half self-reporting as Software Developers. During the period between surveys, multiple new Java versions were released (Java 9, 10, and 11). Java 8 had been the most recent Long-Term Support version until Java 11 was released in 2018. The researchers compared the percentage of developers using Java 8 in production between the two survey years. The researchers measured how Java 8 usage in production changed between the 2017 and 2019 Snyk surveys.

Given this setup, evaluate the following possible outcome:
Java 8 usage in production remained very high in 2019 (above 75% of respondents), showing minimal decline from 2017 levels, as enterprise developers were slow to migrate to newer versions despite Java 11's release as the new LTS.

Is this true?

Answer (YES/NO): NO